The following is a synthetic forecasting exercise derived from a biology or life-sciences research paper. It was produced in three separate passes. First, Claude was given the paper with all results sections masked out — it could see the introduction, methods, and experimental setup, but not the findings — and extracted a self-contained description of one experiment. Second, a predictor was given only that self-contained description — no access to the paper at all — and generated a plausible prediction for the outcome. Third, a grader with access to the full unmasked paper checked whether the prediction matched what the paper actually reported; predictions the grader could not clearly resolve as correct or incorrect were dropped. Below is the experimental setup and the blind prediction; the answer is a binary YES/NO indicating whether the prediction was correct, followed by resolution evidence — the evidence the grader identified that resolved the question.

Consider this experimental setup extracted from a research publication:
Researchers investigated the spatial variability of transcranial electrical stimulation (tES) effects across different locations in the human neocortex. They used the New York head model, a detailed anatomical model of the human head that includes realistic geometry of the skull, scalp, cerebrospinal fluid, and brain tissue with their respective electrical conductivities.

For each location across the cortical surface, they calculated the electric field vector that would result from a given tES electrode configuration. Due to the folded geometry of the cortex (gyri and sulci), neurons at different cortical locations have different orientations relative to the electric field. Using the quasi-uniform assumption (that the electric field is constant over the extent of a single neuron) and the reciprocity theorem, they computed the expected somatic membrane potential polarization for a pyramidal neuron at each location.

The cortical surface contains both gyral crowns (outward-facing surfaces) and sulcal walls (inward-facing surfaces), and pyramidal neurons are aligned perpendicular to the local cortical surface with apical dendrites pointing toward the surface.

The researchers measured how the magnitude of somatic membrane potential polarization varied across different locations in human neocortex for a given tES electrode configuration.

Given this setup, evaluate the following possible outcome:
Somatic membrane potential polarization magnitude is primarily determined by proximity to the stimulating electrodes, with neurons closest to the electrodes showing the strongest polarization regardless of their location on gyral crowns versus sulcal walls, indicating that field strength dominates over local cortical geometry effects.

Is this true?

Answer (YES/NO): NO